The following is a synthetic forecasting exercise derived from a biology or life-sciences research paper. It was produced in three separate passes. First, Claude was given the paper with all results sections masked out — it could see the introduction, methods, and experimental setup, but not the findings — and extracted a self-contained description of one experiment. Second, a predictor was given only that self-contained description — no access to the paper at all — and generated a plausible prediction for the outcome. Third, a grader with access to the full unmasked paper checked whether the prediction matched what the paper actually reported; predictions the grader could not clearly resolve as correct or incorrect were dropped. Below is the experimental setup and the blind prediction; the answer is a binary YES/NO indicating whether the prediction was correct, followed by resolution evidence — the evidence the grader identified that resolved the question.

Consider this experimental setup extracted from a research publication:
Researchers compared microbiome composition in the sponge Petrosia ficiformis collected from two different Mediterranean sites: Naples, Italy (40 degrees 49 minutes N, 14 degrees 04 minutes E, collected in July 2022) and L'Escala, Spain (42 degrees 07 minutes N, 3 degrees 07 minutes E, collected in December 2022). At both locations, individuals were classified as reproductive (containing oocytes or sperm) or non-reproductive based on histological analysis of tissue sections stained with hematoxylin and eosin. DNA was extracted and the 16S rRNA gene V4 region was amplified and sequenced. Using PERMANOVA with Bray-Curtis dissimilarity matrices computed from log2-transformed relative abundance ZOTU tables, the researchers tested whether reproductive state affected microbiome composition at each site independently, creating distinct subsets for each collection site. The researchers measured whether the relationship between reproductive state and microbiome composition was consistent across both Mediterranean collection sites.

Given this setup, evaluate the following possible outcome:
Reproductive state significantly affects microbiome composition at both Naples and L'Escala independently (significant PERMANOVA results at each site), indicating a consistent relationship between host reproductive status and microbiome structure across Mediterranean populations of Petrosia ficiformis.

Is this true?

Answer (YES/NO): NO